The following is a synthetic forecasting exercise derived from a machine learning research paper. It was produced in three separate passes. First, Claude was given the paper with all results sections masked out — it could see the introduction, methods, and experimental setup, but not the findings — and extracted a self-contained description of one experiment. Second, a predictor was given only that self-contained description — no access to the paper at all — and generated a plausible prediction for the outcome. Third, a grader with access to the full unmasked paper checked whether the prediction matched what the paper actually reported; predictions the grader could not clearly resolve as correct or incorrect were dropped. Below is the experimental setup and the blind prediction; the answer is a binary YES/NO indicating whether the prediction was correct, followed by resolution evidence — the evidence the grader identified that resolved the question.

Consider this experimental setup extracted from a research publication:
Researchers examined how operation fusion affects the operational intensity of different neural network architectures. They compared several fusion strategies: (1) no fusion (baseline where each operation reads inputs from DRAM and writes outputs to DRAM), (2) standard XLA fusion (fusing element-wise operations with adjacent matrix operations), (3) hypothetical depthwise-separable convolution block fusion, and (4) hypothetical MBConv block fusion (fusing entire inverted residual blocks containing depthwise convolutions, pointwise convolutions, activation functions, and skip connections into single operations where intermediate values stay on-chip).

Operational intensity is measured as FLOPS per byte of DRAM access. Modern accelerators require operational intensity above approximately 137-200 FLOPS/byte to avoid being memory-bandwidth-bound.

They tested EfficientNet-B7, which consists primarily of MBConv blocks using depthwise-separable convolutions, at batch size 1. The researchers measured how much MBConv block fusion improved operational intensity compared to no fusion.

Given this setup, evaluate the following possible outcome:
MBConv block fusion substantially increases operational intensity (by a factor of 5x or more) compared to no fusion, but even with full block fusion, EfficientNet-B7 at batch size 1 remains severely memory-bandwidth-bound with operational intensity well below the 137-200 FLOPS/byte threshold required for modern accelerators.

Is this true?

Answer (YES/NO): NO